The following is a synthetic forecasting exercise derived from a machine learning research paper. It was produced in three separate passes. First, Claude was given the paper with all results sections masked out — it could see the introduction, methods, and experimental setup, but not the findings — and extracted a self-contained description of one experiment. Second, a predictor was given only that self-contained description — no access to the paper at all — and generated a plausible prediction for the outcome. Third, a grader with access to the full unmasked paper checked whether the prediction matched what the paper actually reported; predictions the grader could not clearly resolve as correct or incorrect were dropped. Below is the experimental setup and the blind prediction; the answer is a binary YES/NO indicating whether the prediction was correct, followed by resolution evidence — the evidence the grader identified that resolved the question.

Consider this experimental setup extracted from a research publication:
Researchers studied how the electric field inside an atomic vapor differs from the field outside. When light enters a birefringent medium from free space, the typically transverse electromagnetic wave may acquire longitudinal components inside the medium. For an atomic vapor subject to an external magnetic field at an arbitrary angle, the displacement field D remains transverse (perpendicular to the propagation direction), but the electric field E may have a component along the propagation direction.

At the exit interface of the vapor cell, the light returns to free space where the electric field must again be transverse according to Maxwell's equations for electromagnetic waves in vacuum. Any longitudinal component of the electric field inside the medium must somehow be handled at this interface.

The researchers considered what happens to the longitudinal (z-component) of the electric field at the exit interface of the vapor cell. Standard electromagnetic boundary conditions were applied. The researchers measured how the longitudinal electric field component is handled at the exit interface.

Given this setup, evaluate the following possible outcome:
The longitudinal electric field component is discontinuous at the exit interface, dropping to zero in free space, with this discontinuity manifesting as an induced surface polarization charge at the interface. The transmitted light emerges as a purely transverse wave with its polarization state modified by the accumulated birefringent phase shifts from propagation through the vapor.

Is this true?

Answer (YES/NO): NO